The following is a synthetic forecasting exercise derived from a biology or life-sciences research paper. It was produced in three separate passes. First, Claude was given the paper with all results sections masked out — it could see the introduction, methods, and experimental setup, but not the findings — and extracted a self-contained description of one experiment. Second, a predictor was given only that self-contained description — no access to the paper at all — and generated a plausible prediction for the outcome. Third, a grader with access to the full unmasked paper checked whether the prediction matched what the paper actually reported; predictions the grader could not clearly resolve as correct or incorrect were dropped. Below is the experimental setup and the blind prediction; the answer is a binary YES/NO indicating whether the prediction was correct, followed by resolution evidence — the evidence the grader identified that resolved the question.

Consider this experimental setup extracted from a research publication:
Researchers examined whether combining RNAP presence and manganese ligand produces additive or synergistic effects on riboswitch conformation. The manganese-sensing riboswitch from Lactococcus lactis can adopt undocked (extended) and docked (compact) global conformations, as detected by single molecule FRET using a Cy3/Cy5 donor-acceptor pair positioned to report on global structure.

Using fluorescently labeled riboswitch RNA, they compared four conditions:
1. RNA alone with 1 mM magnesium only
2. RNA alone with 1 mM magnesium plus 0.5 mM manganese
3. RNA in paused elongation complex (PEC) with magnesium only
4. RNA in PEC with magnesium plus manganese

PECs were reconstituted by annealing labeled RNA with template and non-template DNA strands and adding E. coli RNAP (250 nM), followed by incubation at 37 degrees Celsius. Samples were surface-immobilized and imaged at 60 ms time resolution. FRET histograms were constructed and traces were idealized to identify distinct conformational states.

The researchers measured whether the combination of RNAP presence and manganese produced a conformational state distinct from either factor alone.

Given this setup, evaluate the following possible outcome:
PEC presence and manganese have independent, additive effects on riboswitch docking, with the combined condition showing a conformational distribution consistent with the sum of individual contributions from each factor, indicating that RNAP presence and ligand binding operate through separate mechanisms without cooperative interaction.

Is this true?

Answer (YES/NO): NO